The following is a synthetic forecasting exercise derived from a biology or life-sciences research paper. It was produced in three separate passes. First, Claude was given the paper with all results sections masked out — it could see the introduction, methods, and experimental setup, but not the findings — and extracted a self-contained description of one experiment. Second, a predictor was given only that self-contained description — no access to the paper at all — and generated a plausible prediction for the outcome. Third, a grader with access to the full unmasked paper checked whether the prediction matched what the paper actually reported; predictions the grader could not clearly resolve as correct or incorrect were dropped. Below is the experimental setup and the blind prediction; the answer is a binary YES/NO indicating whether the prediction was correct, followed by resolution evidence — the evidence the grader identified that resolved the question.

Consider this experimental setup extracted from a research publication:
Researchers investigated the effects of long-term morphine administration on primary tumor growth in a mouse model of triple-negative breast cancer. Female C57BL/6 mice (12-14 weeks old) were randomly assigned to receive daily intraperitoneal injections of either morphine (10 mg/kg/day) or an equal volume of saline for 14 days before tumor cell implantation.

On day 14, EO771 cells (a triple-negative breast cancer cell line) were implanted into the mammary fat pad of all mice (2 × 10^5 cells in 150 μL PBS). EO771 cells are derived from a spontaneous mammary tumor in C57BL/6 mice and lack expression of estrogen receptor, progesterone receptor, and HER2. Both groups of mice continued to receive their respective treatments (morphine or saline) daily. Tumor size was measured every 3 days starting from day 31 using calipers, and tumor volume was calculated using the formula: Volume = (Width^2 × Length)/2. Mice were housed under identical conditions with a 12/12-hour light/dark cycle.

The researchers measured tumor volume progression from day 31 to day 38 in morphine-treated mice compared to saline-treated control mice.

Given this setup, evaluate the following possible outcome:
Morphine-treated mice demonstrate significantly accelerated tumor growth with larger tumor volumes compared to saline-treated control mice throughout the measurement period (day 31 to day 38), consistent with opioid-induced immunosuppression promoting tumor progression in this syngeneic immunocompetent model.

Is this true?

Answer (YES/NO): NO